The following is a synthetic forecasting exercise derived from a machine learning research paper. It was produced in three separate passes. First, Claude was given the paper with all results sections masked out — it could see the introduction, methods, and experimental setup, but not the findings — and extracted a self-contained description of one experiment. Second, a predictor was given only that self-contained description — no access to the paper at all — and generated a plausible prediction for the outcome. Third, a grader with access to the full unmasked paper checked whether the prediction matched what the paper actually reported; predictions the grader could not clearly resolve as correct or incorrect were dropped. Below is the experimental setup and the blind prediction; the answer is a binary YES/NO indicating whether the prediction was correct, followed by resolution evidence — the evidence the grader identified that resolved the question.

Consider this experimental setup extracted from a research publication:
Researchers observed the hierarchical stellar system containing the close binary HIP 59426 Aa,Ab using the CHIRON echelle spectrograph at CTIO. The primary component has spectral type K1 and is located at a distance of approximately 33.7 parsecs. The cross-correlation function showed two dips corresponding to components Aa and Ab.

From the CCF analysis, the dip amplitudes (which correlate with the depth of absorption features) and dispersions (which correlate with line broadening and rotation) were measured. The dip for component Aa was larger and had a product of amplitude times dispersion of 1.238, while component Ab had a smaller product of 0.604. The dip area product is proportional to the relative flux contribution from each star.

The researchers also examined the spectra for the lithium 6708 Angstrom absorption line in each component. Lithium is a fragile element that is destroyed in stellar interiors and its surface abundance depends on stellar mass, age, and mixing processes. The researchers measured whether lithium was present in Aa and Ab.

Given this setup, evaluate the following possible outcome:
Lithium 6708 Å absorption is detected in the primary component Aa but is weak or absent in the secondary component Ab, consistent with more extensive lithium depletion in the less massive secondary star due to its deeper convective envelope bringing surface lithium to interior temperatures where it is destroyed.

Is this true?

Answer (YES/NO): YES